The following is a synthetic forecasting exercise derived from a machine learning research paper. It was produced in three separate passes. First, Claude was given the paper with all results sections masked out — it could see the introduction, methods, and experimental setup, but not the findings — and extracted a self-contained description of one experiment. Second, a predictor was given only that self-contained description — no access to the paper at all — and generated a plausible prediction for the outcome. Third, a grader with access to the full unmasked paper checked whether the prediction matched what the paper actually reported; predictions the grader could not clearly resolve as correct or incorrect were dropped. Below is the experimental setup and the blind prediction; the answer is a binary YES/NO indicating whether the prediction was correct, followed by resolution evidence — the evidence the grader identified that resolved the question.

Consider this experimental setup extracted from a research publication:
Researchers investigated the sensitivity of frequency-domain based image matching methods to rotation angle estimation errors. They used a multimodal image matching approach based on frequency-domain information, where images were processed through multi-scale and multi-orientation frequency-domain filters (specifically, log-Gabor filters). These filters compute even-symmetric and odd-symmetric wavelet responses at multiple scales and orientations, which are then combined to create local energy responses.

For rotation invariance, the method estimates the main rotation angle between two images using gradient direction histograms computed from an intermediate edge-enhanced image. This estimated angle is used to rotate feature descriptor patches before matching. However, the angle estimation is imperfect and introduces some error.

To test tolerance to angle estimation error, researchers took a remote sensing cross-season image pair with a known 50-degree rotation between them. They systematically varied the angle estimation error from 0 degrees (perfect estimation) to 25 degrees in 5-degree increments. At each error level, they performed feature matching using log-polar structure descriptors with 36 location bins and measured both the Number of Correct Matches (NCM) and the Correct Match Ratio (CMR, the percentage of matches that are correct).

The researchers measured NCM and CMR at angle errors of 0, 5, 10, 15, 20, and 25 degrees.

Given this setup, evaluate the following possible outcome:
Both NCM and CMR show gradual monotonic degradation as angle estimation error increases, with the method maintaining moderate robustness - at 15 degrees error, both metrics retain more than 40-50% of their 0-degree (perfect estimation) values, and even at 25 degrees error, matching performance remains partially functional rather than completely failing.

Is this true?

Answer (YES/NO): NO